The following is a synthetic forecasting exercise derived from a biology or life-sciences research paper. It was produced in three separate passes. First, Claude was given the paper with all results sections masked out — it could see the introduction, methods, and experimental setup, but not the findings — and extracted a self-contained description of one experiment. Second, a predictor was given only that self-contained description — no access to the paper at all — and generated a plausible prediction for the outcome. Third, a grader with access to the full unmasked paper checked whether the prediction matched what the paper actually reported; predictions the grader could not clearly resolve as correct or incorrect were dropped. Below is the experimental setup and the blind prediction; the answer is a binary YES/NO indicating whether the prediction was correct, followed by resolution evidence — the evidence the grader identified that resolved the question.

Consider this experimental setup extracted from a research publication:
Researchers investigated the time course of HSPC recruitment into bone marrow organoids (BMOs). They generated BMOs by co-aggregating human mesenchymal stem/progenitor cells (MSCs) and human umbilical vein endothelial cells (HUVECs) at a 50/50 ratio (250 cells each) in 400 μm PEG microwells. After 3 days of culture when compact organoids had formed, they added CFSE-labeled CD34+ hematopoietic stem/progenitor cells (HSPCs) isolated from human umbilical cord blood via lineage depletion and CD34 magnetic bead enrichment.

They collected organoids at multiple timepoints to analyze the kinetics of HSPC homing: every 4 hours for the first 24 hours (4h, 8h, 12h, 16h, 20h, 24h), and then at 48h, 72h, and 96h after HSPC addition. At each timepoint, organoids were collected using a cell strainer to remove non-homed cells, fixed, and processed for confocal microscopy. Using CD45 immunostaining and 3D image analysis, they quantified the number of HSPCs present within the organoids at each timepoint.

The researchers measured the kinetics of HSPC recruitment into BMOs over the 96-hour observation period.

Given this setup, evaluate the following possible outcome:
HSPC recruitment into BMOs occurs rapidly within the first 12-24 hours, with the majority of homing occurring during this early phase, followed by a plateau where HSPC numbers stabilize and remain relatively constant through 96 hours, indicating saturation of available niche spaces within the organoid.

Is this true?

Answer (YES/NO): NO